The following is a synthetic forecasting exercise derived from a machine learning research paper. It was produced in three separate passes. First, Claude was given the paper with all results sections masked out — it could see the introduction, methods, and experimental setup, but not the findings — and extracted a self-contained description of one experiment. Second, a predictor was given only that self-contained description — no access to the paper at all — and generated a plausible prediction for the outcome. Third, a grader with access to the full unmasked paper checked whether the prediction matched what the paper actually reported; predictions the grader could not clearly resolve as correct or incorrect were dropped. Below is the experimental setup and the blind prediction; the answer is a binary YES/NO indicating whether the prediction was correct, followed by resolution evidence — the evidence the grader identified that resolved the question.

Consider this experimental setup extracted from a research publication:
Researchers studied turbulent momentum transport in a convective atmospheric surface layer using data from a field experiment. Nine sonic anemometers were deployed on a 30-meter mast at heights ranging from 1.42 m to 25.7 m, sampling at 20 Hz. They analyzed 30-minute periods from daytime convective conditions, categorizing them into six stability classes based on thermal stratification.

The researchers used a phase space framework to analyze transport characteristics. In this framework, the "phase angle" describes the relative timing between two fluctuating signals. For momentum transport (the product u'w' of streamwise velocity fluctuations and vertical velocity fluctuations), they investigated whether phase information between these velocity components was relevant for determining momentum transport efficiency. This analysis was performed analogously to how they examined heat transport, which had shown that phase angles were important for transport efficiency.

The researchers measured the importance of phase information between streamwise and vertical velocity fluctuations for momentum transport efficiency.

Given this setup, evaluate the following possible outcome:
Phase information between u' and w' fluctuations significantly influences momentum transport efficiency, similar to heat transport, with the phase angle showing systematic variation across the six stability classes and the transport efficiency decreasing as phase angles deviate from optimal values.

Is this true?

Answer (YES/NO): NO